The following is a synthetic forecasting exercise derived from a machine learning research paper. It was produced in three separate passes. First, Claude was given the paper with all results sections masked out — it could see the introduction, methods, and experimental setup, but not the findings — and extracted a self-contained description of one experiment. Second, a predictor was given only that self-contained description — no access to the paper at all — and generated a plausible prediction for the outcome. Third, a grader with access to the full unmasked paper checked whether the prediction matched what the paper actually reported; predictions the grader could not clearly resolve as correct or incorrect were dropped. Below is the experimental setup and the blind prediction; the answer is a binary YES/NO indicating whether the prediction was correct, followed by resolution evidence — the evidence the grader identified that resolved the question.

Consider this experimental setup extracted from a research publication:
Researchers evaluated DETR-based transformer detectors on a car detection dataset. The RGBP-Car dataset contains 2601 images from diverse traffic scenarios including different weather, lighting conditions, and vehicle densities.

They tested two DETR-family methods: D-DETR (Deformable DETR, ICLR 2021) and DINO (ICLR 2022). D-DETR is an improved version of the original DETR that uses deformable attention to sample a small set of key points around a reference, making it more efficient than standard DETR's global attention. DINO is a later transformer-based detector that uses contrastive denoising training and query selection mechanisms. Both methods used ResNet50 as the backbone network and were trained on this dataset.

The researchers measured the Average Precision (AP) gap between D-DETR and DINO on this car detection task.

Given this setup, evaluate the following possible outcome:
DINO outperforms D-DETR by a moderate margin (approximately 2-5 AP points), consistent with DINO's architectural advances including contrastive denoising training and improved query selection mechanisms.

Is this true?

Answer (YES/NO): NO